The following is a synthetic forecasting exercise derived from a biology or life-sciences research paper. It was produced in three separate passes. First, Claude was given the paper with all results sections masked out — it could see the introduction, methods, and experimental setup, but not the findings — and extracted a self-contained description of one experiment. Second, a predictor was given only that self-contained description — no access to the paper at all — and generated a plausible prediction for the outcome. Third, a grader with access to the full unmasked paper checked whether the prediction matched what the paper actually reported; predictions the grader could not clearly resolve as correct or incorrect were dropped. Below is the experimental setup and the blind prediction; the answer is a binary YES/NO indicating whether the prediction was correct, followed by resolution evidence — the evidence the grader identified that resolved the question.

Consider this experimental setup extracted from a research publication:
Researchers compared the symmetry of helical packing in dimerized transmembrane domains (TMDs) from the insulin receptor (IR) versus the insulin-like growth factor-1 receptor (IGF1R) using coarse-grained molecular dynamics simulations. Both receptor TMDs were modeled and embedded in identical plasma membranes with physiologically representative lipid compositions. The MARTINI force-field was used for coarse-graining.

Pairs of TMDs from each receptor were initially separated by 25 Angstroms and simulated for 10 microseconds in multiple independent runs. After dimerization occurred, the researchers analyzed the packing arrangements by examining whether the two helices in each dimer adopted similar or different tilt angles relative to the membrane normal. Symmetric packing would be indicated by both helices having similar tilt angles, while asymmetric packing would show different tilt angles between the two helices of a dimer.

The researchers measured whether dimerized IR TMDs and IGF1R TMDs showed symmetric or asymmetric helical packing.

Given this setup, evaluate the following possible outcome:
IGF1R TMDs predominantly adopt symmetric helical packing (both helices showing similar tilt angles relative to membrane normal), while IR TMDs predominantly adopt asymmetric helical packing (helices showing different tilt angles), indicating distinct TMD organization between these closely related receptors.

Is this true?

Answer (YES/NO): YES